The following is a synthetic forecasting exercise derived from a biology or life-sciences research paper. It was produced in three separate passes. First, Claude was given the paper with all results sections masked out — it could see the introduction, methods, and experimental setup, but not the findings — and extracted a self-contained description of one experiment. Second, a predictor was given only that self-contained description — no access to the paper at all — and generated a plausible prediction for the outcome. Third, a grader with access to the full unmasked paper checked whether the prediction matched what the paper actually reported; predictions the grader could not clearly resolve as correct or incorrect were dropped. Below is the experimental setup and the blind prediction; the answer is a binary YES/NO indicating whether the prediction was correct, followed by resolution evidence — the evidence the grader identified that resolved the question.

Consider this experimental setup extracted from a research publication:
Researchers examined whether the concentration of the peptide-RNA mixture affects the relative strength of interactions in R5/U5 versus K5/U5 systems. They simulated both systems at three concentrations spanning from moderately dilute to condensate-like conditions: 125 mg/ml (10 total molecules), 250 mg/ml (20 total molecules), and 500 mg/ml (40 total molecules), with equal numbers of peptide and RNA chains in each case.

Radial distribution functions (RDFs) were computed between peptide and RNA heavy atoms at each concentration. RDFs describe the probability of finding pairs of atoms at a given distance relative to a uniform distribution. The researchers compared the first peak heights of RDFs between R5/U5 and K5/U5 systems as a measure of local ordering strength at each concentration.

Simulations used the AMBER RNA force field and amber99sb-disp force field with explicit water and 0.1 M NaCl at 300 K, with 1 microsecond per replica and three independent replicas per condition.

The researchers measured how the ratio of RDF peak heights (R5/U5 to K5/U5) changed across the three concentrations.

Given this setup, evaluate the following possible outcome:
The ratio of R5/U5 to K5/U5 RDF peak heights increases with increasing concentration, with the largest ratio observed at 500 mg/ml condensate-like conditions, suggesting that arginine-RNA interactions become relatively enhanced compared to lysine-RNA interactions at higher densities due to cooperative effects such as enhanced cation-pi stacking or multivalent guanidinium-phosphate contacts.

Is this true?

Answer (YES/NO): NO